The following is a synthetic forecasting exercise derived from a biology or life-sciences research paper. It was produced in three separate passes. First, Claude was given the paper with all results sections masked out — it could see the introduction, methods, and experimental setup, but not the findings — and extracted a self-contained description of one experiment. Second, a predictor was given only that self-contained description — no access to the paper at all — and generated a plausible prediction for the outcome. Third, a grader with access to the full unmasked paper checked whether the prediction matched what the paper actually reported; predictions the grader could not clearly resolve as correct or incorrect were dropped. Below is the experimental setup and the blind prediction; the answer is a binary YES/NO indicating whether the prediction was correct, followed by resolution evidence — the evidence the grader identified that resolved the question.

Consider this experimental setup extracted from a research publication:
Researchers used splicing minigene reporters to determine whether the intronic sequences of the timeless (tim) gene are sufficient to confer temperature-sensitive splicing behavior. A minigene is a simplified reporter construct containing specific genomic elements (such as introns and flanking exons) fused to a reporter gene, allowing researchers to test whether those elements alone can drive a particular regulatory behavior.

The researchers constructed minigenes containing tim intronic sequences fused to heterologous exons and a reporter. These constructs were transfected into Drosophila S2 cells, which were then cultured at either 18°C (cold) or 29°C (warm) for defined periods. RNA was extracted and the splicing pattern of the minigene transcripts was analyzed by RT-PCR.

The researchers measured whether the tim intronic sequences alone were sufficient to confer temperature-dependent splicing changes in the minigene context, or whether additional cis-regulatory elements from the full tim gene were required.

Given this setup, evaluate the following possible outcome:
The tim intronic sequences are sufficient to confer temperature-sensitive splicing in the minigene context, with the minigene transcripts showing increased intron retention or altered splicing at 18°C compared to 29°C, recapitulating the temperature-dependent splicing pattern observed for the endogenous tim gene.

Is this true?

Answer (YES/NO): YES